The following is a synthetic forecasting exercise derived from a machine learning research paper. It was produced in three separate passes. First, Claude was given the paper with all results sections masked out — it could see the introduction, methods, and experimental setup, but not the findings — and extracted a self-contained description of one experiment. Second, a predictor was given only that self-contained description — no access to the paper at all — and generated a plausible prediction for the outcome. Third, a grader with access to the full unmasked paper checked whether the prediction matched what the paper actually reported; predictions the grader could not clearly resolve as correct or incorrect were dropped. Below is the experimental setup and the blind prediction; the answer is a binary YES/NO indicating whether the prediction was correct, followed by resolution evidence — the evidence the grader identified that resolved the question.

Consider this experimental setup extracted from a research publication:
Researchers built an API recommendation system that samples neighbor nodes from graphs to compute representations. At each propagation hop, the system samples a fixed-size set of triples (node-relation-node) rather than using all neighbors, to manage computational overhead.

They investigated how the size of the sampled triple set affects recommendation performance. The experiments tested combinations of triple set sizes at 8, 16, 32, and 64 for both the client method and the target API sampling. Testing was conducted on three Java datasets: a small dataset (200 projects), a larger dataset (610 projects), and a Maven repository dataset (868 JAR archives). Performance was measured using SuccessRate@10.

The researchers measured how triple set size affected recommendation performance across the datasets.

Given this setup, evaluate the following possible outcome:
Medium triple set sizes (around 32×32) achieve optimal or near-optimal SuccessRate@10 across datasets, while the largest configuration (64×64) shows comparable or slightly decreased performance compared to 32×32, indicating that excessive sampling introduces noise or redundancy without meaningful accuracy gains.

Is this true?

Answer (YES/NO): NO